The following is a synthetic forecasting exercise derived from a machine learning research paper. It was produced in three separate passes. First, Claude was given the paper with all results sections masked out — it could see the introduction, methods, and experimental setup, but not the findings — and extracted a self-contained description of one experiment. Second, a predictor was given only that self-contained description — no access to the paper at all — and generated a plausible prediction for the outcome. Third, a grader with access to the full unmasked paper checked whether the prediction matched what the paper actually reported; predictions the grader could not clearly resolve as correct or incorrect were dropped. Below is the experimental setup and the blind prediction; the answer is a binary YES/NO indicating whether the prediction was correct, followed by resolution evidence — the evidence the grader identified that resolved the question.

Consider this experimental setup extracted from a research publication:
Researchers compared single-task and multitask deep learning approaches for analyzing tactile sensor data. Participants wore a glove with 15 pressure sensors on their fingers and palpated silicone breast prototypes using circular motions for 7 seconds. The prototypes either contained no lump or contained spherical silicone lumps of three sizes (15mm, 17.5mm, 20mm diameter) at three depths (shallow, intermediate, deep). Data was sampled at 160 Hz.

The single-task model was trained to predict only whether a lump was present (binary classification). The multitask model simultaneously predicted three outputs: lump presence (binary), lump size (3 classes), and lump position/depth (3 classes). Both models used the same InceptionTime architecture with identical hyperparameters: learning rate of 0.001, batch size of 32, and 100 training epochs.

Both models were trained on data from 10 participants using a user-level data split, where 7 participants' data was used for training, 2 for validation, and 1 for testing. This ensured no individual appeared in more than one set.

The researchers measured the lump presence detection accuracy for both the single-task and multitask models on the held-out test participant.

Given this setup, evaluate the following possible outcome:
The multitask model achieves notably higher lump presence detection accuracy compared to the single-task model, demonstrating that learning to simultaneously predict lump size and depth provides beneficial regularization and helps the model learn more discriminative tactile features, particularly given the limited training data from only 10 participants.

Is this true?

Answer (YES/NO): NO